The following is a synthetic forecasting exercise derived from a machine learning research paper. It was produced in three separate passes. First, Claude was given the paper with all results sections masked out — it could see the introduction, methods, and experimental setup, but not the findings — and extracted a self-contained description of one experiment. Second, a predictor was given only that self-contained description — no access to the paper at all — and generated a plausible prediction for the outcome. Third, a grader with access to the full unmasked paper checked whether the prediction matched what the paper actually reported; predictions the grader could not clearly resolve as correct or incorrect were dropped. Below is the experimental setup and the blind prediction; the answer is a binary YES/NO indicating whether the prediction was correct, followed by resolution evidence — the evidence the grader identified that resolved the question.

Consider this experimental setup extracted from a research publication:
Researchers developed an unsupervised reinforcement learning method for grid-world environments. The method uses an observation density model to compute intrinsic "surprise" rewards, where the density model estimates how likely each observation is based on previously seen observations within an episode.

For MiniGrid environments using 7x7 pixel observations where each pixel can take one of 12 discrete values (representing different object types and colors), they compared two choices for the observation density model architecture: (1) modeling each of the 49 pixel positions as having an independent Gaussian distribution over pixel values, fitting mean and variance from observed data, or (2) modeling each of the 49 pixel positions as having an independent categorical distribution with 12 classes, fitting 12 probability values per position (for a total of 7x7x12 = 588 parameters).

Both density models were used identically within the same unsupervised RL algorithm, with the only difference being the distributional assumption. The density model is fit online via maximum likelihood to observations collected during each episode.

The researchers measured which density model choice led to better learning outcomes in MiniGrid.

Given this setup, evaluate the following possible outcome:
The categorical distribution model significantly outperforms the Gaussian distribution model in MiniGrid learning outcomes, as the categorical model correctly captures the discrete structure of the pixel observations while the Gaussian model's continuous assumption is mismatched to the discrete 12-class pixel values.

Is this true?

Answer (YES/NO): YES